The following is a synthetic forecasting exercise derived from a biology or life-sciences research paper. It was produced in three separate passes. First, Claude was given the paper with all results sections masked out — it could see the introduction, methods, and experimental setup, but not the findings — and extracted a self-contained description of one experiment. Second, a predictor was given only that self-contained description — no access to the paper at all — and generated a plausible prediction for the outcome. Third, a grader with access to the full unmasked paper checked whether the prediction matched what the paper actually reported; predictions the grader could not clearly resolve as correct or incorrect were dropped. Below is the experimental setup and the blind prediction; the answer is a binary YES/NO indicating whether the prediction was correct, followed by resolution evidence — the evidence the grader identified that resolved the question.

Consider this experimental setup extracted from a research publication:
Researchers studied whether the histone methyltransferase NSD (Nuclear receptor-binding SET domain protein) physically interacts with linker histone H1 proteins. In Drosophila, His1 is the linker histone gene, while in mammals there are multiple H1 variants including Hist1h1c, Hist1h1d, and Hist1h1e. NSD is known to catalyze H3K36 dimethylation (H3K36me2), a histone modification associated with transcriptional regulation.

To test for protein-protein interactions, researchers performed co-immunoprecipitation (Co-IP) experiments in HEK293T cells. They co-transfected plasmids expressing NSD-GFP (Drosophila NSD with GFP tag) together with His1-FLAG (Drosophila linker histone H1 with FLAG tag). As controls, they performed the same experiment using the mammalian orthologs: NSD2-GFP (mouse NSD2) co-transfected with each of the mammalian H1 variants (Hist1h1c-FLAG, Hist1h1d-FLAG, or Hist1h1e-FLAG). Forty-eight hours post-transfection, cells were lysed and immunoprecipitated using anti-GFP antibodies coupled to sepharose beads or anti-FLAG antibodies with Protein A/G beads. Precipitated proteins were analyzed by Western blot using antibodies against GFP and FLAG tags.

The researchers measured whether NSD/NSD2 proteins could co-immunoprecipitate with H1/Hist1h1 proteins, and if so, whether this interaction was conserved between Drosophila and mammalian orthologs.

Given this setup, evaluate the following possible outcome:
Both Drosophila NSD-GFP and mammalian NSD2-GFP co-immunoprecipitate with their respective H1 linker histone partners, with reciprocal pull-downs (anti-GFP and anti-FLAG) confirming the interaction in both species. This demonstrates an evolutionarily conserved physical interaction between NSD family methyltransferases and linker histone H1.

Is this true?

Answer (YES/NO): NO